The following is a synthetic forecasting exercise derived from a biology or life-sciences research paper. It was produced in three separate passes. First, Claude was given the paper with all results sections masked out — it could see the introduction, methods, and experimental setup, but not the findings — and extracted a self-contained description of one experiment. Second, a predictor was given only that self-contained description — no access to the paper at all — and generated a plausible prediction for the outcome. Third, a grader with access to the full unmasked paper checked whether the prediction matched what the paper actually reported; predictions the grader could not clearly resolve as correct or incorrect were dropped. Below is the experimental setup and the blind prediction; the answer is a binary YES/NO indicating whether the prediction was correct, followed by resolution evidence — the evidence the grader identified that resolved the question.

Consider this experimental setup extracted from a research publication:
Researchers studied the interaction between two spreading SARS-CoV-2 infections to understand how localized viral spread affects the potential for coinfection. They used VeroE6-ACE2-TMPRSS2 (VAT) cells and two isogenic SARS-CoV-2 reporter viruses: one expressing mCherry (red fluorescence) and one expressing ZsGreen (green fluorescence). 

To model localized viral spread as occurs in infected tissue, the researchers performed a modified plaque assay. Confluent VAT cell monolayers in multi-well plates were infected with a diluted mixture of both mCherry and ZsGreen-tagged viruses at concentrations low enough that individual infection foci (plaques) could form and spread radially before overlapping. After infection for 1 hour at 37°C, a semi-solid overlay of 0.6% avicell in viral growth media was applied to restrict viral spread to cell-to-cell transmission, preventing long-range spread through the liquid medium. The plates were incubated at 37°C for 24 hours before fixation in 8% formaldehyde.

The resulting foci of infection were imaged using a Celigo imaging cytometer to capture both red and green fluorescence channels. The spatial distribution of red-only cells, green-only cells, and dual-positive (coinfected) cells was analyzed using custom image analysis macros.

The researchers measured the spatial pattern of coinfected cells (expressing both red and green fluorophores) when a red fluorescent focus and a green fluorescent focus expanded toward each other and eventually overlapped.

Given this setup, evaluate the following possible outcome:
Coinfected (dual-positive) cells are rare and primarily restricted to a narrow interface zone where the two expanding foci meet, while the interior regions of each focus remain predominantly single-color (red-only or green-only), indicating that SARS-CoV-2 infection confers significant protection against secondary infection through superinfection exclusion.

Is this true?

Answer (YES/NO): YES